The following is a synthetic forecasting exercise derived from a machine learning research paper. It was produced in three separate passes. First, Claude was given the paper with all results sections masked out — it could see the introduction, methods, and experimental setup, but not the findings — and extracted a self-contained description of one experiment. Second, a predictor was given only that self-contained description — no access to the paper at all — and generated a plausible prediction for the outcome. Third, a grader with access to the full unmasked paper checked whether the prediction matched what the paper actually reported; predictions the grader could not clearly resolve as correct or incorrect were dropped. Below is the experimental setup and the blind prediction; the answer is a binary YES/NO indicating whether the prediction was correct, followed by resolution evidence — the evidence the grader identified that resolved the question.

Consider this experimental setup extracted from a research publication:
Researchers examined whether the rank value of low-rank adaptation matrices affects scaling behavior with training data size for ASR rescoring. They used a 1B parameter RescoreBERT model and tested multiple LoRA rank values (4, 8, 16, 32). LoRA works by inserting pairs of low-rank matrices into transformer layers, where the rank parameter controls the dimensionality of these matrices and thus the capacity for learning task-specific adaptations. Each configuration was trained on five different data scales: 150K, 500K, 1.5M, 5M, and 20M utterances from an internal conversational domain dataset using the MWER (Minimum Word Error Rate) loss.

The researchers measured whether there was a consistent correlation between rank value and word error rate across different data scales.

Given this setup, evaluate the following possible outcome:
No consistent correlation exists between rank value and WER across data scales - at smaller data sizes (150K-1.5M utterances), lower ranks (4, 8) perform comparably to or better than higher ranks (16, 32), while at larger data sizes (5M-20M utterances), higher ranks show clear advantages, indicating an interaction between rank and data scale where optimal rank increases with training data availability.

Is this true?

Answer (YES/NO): NO